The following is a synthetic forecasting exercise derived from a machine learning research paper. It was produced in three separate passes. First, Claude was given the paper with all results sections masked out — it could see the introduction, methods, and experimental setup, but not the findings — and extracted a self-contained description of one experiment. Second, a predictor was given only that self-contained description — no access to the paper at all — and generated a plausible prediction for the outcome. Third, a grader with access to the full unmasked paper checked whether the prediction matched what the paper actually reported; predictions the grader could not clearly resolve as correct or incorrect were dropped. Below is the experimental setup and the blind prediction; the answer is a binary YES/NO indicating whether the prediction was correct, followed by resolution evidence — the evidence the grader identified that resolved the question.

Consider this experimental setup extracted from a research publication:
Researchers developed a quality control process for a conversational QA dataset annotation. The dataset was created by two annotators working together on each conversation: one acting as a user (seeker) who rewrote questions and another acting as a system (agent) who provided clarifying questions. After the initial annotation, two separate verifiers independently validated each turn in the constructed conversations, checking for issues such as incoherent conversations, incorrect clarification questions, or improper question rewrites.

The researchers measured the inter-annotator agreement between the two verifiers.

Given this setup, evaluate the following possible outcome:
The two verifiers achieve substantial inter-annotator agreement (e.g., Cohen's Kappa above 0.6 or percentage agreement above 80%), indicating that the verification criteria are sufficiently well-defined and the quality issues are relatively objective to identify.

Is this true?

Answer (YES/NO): YES